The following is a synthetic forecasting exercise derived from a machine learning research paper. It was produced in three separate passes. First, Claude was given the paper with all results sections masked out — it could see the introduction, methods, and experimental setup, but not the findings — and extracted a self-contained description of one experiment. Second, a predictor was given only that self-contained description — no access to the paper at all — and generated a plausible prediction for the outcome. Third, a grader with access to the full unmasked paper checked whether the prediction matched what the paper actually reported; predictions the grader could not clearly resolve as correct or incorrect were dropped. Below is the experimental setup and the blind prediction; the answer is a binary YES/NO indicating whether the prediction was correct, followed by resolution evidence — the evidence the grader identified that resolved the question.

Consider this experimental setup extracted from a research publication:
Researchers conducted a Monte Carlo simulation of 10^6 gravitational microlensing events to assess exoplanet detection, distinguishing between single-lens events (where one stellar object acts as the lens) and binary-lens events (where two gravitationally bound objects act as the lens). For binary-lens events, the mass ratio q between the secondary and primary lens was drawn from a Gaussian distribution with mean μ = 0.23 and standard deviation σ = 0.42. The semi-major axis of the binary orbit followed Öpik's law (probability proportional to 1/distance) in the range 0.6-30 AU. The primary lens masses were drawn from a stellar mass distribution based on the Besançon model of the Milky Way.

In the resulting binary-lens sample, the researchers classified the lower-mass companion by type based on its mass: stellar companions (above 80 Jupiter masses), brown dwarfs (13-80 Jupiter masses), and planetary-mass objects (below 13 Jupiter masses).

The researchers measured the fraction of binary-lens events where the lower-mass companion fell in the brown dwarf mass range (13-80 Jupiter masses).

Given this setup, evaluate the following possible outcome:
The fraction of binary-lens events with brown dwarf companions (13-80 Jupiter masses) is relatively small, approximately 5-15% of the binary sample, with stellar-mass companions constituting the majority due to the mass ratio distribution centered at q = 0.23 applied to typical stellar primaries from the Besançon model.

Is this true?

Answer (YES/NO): NO